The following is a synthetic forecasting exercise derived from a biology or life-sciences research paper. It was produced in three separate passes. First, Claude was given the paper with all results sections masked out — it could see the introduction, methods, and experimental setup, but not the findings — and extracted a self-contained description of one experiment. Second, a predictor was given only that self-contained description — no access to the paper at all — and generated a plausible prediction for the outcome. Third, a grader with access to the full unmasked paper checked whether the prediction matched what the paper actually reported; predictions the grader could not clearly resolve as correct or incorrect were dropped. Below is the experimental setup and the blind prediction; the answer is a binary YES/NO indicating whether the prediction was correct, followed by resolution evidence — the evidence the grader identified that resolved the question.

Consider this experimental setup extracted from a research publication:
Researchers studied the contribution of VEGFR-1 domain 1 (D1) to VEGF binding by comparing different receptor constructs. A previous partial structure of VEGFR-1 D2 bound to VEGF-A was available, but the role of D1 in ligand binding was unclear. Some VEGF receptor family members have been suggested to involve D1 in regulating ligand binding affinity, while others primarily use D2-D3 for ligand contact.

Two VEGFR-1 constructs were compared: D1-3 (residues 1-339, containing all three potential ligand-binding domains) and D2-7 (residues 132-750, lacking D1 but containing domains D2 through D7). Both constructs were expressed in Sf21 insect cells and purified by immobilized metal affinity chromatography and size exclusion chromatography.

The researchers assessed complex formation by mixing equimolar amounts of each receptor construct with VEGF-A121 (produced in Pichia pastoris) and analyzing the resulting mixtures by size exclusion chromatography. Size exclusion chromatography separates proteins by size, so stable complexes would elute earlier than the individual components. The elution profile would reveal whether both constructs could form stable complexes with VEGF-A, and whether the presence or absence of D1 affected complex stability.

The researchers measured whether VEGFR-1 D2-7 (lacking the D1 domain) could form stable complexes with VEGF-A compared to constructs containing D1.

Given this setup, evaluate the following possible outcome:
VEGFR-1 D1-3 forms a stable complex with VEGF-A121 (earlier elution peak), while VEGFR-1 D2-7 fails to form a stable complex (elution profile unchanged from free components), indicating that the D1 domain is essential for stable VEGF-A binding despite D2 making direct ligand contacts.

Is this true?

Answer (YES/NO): NO